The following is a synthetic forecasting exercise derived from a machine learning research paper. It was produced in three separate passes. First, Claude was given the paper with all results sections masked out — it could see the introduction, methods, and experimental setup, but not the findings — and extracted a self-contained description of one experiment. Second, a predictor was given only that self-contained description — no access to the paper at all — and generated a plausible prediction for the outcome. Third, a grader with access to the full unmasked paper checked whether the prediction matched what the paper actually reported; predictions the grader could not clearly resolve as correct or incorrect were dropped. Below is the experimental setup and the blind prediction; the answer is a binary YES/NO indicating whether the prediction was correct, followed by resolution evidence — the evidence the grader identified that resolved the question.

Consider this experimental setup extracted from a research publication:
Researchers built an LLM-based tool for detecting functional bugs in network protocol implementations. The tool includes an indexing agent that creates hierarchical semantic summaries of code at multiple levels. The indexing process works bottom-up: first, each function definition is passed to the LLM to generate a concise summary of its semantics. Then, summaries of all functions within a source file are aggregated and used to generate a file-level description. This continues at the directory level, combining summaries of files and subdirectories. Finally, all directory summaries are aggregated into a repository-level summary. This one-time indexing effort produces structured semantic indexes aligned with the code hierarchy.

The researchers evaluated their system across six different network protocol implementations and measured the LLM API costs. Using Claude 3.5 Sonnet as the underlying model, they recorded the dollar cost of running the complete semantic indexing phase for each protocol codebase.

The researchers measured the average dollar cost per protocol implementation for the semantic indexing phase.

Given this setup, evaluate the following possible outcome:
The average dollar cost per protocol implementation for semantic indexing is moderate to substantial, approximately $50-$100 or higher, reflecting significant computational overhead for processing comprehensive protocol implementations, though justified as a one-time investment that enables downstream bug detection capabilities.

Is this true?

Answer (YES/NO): NO